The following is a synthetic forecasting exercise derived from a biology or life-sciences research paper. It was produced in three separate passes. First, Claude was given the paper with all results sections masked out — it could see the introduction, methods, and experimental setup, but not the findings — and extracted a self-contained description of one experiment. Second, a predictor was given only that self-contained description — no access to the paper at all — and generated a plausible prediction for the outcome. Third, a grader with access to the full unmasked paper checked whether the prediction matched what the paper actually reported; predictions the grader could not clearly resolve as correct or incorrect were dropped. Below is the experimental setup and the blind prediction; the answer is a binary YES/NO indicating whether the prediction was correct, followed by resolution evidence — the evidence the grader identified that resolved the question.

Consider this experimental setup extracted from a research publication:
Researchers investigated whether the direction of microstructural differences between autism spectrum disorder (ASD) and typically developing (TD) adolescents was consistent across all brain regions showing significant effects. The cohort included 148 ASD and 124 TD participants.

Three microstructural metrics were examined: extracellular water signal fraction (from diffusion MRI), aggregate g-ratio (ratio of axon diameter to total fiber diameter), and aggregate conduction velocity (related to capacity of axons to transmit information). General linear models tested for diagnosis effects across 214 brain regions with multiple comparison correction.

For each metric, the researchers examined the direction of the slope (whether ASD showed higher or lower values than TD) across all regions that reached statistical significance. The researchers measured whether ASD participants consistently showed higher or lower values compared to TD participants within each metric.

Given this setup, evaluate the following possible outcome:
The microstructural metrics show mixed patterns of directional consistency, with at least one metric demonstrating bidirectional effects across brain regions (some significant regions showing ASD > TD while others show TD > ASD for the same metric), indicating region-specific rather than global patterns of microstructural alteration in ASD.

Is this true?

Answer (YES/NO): NO